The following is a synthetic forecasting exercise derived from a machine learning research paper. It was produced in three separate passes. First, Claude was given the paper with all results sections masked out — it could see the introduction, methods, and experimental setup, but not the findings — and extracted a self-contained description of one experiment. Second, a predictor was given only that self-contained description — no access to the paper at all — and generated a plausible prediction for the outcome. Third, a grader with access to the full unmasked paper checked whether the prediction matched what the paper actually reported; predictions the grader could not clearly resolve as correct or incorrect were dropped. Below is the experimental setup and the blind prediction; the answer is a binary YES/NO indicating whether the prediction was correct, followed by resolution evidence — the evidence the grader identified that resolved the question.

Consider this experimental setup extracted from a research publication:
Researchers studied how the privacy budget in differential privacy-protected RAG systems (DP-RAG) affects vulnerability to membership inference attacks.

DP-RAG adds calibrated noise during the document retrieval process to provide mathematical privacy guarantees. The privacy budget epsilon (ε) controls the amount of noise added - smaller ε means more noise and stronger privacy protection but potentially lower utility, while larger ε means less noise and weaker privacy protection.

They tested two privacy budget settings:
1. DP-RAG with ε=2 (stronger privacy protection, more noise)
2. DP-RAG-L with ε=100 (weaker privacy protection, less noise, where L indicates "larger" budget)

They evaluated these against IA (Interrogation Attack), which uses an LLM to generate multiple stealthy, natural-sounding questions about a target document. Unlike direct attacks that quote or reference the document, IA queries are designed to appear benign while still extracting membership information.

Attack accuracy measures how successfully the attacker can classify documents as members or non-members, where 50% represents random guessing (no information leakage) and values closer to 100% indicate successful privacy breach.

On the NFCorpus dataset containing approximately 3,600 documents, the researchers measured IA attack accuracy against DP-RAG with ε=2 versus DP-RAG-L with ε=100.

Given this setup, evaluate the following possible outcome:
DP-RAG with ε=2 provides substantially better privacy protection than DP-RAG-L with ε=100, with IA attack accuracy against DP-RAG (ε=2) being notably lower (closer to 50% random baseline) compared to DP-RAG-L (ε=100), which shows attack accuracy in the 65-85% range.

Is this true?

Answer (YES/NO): YES